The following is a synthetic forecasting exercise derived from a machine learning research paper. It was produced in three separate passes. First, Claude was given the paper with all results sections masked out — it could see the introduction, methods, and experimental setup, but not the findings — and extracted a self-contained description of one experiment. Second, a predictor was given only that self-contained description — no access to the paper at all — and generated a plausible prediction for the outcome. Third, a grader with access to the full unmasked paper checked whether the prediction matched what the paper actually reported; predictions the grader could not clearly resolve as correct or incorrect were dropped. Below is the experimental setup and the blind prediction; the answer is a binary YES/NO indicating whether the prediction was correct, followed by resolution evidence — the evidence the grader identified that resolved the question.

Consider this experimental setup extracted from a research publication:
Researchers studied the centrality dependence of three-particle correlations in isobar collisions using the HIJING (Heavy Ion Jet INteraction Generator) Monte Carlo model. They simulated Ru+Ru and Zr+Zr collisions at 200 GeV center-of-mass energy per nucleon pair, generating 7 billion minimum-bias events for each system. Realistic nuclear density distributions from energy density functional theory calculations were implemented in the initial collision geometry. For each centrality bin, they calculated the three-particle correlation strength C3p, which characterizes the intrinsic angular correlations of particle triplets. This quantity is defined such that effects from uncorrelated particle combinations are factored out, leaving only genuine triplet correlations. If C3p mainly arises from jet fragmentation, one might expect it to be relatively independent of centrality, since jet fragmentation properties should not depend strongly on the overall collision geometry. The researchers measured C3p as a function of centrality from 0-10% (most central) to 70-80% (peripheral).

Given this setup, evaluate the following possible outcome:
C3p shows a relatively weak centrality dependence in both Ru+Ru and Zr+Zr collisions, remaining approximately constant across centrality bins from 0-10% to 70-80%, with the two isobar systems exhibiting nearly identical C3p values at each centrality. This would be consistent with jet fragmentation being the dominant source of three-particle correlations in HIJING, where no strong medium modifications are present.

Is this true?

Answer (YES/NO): YES